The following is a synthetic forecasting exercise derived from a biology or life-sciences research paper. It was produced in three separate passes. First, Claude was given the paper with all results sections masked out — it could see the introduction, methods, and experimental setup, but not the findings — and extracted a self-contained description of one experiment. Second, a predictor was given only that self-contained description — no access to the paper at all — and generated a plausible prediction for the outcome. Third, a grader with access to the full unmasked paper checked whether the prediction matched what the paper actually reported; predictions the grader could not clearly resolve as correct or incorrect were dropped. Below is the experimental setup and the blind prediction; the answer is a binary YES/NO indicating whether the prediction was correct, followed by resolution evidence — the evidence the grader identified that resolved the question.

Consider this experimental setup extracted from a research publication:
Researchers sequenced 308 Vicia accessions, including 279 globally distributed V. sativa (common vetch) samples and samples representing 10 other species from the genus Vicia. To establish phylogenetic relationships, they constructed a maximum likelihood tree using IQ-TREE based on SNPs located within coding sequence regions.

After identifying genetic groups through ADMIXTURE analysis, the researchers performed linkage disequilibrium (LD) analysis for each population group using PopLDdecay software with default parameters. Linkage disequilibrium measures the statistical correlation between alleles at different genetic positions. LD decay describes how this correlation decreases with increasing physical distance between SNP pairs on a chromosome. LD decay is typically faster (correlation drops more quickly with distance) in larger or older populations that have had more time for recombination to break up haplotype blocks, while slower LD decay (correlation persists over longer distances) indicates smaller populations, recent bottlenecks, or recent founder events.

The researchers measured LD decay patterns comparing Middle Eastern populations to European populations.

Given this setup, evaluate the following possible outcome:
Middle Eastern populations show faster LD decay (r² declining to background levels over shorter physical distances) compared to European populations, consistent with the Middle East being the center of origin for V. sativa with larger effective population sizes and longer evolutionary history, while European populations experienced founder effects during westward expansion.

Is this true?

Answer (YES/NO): NO